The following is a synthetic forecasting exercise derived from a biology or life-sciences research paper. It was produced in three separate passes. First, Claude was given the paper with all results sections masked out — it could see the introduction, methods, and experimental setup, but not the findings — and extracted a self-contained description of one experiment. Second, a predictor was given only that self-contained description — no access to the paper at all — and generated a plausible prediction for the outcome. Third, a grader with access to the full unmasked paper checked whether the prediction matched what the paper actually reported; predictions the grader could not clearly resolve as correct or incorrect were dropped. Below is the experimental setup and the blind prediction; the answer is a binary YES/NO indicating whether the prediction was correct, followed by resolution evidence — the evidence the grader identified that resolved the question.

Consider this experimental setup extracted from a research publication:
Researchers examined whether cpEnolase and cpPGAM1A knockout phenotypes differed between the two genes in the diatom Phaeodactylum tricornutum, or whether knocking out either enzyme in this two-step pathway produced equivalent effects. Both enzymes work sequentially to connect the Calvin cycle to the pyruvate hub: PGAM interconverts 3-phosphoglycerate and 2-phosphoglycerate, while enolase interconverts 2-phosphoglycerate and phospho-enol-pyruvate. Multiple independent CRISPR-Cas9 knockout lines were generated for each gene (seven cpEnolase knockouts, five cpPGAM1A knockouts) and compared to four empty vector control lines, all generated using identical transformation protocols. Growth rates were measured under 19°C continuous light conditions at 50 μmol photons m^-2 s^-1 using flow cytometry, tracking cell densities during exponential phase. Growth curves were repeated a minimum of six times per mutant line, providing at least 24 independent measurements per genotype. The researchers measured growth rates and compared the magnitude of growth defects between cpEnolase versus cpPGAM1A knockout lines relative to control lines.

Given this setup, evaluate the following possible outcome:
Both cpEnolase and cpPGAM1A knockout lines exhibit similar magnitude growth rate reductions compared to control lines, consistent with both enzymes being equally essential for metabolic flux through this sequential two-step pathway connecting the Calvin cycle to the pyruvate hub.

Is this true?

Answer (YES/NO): NO